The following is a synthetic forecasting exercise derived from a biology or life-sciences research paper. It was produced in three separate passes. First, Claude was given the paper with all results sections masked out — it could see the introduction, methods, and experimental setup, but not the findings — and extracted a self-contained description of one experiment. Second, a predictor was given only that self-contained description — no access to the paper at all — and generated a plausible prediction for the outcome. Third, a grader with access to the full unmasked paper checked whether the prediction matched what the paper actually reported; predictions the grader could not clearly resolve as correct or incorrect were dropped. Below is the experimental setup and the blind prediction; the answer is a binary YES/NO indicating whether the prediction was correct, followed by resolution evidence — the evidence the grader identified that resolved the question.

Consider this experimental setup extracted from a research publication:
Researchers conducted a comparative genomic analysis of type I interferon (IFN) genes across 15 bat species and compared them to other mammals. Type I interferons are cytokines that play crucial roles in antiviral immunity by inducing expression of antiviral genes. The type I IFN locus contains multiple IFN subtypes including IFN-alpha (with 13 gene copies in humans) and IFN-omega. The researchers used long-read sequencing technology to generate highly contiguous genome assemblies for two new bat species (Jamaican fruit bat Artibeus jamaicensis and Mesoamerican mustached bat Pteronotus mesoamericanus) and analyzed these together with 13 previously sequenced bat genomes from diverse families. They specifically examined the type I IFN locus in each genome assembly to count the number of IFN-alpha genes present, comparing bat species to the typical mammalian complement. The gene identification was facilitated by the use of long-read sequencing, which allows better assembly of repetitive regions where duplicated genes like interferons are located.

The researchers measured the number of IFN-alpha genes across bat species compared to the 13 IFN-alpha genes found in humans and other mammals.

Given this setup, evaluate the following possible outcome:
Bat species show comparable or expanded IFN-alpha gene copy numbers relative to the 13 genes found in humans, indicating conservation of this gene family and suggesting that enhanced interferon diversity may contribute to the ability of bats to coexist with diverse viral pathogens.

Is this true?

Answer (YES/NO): NO